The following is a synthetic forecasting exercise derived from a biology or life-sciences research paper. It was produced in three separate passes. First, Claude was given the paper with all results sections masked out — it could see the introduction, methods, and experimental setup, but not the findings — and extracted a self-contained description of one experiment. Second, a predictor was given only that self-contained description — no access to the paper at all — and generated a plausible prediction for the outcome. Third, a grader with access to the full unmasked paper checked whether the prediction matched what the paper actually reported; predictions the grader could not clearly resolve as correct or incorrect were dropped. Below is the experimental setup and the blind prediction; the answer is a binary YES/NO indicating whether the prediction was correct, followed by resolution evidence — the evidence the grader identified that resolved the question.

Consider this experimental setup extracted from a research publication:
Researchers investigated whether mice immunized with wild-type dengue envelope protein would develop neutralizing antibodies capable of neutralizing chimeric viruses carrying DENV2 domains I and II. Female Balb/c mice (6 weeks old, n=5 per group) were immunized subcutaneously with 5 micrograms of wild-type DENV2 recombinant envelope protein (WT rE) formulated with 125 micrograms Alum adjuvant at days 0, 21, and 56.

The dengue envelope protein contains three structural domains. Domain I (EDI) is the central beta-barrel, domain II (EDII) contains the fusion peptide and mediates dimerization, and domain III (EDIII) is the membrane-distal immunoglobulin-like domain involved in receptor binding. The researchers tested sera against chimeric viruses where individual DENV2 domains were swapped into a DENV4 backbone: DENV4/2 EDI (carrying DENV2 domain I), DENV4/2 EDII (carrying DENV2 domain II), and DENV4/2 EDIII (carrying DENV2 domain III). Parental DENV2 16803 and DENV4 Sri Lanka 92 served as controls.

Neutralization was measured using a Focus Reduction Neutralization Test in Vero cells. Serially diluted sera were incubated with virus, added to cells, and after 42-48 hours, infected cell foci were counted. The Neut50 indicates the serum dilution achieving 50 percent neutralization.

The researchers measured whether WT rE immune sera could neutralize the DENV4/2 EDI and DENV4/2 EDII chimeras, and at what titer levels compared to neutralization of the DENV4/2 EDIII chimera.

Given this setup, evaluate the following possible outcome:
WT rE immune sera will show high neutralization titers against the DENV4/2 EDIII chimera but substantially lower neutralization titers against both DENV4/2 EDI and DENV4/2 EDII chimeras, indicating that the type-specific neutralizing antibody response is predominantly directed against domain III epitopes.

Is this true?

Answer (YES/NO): YES